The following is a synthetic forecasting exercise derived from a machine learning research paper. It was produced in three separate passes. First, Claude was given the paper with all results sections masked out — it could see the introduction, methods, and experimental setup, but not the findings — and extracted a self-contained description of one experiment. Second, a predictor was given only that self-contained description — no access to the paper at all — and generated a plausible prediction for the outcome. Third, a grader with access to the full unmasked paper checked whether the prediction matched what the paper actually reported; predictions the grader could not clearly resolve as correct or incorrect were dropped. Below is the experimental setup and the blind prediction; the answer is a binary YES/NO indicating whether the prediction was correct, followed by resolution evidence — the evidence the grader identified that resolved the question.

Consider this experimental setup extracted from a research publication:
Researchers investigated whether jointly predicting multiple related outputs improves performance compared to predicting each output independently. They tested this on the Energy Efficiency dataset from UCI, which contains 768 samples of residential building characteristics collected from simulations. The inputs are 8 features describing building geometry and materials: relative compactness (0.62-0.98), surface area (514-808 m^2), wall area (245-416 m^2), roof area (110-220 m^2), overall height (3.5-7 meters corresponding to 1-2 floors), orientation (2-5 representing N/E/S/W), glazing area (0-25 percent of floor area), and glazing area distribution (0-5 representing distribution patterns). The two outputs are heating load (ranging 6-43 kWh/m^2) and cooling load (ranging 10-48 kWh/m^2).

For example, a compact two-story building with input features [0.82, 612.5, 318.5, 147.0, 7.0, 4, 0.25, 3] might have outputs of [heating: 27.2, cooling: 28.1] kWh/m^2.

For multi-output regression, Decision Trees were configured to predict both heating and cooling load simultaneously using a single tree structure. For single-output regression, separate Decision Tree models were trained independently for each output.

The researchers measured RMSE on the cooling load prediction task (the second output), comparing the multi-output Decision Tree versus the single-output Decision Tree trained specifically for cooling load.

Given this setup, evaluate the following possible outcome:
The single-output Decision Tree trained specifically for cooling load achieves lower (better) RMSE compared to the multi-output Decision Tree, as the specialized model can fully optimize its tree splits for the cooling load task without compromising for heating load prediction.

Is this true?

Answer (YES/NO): YES